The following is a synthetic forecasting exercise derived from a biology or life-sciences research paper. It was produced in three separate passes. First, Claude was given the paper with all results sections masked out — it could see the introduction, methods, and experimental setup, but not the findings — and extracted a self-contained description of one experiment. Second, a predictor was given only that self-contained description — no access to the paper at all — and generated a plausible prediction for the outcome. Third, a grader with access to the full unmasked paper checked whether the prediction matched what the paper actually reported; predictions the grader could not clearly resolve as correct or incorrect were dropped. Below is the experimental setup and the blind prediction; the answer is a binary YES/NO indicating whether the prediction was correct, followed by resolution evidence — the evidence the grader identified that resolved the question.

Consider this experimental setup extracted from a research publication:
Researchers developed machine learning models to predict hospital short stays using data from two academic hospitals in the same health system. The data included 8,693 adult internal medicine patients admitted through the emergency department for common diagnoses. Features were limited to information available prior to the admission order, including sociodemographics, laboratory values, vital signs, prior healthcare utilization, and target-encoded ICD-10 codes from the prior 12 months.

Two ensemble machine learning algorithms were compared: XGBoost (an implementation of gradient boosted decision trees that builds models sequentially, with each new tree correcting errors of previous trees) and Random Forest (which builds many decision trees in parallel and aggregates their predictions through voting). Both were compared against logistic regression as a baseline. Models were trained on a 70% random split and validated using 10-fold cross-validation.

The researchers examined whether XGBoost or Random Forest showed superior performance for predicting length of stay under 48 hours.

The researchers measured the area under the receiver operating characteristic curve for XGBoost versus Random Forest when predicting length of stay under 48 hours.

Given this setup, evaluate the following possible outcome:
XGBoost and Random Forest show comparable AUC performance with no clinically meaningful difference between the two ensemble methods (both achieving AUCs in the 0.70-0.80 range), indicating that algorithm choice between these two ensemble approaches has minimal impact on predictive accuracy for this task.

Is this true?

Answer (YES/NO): NO